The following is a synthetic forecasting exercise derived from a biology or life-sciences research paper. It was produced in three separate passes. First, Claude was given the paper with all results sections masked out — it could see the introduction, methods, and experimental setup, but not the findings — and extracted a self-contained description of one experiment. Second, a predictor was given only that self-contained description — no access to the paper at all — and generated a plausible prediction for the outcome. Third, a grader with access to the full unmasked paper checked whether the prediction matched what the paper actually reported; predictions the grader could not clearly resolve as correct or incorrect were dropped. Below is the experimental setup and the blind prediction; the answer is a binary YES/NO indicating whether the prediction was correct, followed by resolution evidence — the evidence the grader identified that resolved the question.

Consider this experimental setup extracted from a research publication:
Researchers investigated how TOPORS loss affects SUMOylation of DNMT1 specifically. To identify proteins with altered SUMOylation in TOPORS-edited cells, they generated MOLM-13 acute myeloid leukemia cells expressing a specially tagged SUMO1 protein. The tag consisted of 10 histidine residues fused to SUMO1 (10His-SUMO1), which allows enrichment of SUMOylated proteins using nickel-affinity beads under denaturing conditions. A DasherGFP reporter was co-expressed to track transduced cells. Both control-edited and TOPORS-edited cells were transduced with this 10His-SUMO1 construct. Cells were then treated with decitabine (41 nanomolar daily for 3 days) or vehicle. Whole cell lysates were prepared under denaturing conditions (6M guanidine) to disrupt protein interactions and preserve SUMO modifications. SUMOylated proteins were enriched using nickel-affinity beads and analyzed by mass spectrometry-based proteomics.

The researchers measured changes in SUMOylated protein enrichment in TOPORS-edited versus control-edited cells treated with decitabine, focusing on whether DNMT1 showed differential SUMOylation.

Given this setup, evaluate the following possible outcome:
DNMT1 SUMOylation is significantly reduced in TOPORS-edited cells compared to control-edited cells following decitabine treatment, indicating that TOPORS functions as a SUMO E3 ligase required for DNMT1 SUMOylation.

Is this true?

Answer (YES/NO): NO